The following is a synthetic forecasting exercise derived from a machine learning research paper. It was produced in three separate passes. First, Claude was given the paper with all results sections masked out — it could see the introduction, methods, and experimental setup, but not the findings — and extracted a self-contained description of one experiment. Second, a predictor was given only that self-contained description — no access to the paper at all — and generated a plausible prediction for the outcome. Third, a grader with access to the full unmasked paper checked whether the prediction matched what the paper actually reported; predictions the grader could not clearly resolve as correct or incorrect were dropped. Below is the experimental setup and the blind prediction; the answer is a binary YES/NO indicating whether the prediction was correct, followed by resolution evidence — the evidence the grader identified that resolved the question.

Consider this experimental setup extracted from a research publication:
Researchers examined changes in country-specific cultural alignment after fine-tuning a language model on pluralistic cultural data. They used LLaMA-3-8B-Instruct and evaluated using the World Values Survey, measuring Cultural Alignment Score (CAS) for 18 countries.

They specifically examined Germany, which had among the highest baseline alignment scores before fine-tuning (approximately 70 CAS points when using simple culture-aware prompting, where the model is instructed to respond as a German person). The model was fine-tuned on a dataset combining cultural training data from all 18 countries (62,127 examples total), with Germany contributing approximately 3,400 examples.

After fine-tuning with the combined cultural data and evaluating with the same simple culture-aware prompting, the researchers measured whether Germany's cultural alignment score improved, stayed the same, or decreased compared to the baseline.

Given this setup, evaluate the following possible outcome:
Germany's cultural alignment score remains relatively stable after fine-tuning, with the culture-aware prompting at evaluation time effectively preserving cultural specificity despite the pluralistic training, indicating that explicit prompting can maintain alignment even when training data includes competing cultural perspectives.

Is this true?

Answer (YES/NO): NO